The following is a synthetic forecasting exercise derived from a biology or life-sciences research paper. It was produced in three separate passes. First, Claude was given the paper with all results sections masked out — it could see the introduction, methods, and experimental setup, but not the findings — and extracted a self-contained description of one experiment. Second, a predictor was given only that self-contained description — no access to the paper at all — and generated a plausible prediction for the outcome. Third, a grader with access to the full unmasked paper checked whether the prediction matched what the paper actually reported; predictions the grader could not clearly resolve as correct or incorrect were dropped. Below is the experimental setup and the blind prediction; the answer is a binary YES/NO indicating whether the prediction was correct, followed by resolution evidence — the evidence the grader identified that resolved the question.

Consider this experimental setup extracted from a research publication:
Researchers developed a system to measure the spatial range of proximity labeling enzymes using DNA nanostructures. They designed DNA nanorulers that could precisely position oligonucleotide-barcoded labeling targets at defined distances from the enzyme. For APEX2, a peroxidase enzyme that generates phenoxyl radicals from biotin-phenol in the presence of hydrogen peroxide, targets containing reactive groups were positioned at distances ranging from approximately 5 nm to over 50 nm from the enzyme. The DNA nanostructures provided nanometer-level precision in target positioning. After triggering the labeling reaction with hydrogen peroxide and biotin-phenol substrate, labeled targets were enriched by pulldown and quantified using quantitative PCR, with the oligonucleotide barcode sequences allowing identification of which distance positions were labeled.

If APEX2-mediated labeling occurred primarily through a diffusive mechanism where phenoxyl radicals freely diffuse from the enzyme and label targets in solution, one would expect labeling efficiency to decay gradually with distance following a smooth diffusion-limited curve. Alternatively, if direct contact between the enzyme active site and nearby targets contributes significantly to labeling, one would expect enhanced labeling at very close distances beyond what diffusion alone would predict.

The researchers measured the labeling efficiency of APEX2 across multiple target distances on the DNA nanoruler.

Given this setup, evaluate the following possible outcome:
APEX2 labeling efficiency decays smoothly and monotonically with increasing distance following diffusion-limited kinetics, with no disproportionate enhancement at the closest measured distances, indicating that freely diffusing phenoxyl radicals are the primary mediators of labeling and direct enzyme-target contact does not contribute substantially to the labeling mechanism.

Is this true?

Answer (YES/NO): NO